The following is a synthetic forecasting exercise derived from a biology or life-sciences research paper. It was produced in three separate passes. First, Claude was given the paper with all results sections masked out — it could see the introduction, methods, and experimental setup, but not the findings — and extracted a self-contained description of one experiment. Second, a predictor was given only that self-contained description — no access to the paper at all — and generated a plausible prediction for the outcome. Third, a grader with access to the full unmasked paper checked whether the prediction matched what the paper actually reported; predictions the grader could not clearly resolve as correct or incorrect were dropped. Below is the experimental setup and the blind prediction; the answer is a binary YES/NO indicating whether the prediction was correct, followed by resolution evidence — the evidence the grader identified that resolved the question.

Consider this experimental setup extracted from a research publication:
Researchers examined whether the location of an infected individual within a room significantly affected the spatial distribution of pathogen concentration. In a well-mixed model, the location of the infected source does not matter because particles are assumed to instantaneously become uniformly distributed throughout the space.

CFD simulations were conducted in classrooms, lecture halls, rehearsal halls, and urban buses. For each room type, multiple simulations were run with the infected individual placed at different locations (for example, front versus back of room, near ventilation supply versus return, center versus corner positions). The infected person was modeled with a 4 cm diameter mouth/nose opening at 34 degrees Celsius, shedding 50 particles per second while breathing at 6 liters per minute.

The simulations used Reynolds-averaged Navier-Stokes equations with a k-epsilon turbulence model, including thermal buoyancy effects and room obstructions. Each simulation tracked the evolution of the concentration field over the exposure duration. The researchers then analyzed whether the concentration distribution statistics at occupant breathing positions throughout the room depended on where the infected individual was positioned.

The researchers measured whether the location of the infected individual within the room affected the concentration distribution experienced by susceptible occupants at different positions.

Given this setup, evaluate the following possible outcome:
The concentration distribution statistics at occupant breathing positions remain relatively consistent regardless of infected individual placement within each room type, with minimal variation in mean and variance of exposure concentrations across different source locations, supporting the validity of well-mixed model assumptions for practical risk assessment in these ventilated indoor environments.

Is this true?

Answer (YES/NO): NO